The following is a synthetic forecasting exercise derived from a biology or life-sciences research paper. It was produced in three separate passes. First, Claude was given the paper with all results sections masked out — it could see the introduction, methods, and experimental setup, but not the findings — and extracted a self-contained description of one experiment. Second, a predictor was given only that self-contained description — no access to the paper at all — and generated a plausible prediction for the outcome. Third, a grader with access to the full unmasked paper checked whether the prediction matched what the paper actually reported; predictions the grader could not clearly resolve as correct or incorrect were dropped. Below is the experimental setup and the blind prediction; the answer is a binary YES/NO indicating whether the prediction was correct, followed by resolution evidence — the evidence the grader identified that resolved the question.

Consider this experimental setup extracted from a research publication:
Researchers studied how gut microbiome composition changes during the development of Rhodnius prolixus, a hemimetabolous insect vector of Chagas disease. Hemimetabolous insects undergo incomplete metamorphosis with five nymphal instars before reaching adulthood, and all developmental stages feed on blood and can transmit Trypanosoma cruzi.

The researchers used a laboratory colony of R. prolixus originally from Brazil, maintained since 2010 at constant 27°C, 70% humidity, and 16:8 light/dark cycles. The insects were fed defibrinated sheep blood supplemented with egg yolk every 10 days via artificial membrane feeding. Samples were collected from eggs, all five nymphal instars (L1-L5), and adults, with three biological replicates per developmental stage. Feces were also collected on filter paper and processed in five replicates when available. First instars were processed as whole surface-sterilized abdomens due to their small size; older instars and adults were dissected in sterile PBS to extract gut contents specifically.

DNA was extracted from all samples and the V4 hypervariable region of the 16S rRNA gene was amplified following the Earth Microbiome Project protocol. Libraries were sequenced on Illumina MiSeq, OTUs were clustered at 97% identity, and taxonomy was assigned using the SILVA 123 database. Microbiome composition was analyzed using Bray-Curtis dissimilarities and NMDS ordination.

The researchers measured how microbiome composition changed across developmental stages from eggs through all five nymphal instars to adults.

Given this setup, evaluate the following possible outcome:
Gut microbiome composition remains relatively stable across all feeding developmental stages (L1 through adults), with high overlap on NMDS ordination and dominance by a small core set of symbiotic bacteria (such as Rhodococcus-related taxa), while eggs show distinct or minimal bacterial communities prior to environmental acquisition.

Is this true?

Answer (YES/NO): NO